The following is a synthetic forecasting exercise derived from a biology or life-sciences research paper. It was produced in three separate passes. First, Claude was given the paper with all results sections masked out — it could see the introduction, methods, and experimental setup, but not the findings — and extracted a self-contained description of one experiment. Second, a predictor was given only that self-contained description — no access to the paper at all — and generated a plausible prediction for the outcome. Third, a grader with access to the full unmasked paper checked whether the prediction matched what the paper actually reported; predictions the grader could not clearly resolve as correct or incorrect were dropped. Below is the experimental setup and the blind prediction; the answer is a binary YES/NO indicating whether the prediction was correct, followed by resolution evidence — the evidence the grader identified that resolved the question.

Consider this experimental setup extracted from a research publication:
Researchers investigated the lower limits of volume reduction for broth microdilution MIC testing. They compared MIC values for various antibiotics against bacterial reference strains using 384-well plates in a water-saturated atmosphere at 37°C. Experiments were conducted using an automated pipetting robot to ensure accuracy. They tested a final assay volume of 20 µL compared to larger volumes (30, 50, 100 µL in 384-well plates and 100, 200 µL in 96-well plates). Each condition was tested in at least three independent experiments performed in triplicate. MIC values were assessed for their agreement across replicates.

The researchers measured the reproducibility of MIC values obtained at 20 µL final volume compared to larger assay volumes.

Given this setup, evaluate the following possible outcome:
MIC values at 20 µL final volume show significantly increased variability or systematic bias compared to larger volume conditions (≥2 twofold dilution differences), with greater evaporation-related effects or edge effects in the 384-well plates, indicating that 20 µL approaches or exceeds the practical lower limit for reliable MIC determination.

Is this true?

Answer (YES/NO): NO